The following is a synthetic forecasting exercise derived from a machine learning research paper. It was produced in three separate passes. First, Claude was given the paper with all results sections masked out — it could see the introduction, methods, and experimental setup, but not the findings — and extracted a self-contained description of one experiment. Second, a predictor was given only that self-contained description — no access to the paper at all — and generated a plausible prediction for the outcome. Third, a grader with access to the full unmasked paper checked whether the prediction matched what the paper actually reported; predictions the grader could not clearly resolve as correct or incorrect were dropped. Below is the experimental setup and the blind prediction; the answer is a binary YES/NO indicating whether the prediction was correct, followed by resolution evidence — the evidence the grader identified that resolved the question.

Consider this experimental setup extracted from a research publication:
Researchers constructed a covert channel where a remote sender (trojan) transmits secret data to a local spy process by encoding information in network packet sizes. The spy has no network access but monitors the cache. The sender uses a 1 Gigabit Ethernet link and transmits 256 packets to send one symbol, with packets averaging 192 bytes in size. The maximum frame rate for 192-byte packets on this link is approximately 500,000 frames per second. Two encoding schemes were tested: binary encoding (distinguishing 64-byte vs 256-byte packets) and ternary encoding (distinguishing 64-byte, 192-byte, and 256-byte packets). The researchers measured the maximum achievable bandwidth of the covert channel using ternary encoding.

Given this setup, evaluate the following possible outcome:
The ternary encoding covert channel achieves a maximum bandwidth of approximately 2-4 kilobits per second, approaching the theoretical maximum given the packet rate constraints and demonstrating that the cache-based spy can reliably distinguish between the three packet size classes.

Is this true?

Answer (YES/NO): YES